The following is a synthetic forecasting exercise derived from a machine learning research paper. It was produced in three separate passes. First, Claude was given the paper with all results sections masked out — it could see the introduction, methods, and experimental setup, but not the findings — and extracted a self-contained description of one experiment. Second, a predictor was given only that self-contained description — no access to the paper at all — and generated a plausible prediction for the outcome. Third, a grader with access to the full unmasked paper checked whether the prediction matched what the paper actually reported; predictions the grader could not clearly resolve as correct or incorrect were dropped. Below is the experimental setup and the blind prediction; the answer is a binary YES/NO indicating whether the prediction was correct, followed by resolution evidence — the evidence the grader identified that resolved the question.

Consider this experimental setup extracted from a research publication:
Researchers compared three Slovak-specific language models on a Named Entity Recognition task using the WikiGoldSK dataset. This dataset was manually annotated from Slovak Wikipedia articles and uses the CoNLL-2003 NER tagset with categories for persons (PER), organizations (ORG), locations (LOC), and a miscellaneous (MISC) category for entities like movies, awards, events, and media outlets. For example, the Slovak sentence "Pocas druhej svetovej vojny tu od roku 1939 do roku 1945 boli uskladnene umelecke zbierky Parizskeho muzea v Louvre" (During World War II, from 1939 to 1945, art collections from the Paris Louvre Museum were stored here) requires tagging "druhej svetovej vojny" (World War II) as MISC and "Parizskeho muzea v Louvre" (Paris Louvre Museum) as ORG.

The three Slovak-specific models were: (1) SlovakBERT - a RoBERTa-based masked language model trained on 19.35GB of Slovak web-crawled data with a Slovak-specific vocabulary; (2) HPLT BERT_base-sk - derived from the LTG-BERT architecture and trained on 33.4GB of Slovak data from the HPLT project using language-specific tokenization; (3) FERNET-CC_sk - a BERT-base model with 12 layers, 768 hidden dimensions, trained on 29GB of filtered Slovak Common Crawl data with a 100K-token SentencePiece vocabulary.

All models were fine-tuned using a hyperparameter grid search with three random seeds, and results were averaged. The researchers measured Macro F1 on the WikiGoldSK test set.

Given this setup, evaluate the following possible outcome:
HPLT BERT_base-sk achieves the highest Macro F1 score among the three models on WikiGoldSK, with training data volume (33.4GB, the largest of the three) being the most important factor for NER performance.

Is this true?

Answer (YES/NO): NO